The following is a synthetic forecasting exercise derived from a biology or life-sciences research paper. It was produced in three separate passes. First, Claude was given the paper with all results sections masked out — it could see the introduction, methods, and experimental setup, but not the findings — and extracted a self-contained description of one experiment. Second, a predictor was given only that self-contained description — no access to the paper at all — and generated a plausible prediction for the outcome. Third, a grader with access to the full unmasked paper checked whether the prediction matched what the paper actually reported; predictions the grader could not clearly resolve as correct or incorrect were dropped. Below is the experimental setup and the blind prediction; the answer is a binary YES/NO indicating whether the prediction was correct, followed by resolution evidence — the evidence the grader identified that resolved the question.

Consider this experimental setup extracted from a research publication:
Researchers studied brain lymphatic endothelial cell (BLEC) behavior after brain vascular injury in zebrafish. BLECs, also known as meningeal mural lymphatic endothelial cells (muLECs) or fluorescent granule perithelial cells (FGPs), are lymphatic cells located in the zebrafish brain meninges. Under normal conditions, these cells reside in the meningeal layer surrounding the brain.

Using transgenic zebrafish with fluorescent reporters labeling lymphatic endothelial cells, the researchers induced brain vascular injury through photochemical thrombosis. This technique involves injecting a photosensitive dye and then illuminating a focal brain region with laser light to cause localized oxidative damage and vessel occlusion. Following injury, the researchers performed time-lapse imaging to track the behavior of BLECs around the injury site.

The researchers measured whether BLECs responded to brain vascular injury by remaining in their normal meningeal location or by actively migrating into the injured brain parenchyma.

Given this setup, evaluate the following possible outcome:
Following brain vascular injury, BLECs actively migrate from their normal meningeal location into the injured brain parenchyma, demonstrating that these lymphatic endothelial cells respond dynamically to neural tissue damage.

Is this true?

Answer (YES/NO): YES